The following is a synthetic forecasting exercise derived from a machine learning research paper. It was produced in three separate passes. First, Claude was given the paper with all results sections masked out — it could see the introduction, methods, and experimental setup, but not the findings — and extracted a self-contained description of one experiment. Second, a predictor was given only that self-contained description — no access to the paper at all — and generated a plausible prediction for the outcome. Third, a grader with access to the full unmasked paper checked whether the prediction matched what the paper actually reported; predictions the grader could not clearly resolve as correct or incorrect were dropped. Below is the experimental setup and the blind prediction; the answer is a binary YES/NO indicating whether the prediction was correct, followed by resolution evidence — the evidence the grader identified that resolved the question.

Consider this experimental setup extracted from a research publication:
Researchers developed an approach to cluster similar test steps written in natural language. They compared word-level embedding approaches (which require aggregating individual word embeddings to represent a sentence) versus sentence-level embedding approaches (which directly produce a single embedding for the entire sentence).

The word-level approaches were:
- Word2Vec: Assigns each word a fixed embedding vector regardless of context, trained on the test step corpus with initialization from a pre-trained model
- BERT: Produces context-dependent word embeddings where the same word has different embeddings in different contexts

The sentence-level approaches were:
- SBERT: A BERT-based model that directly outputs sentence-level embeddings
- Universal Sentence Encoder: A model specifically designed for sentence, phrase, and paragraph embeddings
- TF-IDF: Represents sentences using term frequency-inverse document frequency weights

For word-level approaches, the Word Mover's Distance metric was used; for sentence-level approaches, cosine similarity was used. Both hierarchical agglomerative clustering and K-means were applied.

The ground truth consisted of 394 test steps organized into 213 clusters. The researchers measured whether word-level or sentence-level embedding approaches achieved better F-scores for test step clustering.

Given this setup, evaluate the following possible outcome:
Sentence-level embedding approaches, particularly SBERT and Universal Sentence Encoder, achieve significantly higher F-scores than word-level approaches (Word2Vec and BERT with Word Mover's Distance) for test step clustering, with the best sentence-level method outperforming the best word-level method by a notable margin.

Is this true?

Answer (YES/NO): NO